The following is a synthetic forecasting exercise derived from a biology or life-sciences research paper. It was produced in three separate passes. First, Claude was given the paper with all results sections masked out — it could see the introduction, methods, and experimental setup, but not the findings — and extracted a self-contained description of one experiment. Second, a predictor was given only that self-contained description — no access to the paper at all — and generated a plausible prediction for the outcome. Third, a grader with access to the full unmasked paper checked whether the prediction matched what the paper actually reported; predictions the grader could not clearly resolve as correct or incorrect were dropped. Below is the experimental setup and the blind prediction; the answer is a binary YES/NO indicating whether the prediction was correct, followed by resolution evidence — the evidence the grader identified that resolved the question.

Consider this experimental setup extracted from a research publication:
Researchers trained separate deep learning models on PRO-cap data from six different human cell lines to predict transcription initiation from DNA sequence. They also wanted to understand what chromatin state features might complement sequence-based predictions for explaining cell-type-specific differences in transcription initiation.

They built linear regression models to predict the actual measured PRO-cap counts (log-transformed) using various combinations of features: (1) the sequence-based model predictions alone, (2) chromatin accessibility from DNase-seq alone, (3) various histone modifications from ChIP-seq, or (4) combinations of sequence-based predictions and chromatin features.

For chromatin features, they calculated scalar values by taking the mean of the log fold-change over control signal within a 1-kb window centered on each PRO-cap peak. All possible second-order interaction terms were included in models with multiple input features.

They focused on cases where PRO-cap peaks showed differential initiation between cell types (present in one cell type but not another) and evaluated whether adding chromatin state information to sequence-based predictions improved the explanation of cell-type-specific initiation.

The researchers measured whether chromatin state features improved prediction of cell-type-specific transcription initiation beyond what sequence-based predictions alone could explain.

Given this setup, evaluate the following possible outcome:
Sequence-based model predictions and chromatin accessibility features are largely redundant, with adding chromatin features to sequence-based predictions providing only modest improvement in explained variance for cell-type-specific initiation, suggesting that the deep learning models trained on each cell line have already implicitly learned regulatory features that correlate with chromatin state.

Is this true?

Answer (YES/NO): NO